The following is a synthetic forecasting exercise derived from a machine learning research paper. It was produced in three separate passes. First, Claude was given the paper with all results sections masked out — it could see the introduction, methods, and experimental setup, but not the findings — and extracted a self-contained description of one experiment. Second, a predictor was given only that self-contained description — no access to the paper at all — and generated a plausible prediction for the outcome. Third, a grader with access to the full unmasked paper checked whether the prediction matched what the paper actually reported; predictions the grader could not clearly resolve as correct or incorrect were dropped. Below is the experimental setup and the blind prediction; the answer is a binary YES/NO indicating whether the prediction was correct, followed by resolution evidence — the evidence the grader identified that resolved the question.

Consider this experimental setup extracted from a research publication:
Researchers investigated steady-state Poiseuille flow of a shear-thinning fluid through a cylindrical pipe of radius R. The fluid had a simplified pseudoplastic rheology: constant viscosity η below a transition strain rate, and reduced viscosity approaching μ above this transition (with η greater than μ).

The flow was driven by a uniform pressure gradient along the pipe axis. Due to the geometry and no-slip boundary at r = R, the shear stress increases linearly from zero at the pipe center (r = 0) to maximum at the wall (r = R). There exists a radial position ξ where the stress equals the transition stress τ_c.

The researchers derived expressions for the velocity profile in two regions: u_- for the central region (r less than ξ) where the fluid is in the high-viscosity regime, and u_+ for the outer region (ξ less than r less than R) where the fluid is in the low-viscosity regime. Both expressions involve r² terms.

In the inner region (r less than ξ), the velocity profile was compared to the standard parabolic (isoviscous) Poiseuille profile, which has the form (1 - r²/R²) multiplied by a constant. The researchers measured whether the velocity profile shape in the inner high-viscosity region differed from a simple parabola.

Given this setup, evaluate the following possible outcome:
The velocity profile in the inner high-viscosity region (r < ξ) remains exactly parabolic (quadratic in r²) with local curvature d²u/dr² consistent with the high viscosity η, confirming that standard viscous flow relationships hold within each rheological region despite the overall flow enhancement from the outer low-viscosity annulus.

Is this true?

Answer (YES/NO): YES